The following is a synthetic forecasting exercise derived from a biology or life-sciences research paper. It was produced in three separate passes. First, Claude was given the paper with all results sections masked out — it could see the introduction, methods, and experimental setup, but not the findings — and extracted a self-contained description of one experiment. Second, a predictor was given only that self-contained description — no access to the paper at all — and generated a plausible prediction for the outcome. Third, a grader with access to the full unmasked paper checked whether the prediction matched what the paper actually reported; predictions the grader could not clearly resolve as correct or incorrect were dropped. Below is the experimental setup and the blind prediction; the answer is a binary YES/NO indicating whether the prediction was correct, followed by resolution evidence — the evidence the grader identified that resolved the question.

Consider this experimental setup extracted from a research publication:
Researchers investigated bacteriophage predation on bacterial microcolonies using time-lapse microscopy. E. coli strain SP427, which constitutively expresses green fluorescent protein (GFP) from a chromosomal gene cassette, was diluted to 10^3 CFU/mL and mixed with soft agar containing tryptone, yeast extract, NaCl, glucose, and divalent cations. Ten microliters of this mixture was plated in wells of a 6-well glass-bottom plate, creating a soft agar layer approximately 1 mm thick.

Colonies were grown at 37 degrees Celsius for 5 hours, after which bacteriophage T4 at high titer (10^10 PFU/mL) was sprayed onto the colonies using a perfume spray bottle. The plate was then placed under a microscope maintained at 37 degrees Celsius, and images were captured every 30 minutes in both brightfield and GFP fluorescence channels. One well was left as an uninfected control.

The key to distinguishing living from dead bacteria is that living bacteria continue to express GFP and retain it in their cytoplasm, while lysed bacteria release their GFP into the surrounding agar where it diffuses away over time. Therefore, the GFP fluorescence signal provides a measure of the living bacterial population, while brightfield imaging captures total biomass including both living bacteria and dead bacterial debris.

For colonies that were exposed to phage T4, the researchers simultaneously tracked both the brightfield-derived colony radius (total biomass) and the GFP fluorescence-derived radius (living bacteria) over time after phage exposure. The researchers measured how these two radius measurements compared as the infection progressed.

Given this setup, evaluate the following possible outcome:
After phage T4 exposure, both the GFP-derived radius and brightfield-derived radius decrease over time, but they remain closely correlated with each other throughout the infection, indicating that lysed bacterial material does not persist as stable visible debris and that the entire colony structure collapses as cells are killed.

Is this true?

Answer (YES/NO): NO